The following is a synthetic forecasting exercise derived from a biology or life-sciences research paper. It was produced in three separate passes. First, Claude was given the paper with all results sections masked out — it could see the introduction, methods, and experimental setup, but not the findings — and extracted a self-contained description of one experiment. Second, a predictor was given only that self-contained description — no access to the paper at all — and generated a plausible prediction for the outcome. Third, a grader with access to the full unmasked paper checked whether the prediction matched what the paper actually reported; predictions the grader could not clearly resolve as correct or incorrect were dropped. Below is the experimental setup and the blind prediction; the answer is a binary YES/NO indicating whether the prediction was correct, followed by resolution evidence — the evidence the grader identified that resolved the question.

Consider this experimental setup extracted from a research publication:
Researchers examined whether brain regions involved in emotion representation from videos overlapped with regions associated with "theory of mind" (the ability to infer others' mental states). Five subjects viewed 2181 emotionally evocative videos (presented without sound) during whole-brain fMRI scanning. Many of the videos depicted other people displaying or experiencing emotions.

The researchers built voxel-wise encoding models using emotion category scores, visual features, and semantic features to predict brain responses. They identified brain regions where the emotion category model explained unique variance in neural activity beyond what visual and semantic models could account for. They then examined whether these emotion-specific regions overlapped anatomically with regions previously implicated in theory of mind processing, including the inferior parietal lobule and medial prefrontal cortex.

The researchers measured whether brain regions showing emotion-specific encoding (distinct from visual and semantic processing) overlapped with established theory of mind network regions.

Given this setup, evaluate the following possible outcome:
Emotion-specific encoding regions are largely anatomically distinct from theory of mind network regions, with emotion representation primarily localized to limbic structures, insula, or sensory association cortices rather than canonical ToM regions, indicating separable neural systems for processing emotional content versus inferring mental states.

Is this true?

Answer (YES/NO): NO